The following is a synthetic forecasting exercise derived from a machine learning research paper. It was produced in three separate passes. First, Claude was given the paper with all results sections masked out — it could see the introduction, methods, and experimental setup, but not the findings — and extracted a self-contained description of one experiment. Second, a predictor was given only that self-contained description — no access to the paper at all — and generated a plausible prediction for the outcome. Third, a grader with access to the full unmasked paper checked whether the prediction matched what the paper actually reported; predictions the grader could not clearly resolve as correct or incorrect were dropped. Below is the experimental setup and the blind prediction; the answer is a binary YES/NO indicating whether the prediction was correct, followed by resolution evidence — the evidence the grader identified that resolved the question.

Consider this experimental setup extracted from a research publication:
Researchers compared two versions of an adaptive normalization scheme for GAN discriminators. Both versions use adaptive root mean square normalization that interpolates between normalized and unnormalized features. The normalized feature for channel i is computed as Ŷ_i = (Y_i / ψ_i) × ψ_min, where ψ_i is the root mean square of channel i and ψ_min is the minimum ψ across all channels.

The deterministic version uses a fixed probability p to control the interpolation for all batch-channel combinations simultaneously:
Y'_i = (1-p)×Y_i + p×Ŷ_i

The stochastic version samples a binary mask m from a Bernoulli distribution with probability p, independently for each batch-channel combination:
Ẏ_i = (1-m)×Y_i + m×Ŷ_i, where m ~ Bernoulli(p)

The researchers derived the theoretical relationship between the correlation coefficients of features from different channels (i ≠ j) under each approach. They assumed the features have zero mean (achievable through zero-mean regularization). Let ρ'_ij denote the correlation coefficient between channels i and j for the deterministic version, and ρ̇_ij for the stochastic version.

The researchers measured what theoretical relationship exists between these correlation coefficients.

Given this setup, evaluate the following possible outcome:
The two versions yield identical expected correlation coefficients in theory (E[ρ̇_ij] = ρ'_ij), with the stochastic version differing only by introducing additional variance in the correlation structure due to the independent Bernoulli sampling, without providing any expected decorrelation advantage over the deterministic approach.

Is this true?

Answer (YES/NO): NO